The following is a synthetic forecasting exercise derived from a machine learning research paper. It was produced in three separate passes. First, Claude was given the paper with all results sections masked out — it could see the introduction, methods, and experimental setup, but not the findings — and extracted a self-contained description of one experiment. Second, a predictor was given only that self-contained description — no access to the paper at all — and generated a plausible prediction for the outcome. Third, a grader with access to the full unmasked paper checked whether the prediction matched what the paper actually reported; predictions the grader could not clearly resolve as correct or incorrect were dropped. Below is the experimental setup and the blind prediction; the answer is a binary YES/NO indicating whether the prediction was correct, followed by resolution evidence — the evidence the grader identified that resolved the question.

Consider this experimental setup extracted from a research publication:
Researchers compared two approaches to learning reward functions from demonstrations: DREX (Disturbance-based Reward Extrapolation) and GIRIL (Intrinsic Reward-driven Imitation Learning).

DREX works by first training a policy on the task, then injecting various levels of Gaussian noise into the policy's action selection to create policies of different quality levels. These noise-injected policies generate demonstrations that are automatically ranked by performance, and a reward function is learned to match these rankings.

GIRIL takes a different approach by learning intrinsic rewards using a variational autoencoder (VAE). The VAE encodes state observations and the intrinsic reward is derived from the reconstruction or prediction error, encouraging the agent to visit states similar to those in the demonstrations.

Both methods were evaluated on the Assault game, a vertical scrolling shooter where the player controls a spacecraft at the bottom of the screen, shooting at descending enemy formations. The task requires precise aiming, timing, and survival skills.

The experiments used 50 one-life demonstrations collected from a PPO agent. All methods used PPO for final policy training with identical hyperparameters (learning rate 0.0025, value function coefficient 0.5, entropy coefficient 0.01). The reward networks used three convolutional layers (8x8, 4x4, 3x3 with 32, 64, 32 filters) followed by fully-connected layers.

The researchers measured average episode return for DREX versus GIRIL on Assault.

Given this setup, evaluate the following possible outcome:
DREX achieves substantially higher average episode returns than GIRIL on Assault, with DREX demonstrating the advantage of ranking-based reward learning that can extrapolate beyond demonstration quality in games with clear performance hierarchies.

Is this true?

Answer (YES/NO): NO